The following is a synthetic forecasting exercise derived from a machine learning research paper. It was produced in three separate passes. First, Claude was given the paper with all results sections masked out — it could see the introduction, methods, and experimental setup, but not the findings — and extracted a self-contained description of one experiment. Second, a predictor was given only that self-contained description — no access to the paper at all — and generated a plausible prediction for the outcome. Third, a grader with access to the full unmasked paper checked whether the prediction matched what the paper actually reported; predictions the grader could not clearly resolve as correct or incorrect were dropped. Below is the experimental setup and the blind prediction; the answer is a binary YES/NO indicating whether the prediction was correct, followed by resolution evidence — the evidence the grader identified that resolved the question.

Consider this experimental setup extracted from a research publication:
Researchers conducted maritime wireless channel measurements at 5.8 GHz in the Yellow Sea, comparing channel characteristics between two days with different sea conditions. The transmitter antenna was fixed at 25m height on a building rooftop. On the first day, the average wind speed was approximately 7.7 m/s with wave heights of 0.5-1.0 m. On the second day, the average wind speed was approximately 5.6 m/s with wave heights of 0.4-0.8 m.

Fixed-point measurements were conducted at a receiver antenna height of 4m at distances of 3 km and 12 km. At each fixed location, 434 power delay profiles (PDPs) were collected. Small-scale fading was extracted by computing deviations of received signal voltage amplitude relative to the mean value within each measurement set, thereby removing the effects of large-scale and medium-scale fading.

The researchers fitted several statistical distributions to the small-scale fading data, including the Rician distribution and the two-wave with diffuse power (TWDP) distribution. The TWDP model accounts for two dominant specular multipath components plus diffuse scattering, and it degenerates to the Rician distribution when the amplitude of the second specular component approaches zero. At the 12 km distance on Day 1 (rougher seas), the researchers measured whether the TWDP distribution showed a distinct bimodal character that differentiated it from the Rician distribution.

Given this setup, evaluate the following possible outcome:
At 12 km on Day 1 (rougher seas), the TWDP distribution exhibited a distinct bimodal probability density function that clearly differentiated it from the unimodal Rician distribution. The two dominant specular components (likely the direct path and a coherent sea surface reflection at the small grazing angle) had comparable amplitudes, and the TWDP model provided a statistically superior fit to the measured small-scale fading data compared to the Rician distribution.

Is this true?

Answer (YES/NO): NO